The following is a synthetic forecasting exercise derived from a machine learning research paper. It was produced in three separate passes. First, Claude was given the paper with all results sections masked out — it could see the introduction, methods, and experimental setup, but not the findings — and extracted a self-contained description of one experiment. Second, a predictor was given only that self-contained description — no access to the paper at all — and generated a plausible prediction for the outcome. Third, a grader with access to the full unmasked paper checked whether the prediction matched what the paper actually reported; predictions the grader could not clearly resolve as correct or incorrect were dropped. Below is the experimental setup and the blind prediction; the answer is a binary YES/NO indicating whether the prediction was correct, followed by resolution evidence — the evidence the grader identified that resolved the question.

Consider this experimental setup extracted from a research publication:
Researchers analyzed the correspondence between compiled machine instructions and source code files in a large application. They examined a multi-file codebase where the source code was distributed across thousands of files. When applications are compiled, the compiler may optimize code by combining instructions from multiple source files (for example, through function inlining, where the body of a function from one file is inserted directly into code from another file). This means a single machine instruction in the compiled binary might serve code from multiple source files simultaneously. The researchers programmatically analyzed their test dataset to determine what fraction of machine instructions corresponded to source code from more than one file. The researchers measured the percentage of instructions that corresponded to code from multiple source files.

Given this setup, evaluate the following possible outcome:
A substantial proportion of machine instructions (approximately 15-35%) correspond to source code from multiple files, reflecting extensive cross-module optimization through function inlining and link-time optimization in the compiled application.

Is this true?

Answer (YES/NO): NO